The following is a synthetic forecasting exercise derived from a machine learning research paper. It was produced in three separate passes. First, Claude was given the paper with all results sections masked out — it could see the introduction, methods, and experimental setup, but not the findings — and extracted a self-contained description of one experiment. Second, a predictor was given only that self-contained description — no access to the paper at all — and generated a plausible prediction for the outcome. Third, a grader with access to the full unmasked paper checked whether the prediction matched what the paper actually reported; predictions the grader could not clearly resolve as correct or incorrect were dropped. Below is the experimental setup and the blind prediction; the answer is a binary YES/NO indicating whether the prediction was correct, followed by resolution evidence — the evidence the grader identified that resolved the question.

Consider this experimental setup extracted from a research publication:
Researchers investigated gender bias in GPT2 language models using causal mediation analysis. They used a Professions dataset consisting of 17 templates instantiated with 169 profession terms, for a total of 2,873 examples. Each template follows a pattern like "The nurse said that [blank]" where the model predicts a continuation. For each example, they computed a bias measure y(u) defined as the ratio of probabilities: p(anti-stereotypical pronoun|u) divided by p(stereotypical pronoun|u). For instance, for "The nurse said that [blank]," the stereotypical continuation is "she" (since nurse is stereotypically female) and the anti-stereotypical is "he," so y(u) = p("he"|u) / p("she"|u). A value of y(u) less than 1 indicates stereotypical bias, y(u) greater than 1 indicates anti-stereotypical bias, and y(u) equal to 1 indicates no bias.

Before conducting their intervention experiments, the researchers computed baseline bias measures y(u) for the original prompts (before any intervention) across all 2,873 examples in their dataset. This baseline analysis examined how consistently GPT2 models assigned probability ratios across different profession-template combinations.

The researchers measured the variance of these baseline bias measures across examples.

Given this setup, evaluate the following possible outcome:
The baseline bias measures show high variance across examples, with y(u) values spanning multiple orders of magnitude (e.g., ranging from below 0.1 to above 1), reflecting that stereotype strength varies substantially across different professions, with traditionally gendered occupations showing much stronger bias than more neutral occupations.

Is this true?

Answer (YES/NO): YES